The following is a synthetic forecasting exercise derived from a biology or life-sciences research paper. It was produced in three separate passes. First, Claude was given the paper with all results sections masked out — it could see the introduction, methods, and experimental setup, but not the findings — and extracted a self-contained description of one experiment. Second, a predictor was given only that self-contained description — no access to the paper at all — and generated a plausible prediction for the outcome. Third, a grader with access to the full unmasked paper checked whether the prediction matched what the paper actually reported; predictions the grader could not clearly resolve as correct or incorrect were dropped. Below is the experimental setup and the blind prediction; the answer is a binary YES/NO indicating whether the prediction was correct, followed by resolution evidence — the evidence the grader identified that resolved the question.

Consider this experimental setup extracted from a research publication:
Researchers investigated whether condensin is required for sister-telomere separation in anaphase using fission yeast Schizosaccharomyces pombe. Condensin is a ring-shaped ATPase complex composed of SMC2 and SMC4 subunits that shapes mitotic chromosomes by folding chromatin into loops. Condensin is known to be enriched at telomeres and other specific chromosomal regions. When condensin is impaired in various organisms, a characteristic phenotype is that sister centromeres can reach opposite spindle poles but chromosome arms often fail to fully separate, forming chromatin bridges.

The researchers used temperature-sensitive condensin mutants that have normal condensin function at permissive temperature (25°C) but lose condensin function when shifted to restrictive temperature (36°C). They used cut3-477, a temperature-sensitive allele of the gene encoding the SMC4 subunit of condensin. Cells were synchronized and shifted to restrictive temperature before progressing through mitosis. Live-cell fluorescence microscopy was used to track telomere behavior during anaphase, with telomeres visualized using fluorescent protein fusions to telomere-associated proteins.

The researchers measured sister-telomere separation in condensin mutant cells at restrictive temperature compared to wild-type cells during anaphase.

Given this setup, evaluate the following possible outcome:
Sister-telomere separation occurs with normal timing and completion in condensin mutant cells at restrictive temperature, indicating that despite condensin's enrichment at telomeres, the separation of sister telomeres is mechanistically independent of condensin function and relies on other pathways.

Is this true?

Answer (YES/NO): NO